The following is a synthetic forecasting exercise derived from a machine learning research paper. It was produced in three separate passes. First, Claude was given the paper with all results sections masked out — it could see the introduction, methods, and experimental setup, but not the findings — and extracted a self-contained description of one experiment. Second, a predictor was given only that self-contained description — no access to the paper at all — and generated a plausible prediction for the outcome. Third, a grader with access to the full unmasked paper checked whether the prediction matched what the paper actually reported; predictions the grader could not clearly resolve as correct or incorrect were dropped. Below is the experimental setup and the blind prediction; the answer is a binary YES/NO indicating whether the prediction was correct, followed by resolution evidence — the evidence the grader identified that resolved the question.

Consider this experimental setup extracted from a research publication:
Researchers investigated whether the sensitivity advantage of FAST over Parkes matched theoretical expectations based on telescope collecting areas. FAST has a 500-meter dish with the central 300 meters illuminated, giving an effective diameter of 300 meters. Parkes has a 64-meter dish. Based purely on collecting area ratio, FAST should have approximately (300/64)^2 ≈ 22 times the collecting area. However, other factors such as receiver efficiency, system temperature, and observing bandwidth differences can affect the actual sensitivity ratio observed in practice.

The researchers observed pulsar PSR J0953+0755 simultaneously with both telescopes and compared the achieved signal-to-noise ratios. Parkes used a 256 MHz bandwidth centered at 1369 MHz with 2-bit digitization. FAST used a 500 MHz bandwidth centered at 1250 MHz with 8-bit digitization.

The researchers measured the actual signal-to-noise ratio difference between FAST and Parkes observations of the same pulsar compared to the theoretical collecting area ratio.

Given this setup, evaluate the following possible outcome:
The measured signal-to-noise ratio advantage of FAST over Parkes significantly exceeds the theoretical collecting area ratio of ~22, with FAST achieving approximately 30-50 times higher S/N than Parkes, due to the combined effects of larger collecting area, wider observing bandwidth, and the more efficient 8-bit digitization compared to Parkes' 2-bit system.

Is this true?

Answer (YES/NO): NO